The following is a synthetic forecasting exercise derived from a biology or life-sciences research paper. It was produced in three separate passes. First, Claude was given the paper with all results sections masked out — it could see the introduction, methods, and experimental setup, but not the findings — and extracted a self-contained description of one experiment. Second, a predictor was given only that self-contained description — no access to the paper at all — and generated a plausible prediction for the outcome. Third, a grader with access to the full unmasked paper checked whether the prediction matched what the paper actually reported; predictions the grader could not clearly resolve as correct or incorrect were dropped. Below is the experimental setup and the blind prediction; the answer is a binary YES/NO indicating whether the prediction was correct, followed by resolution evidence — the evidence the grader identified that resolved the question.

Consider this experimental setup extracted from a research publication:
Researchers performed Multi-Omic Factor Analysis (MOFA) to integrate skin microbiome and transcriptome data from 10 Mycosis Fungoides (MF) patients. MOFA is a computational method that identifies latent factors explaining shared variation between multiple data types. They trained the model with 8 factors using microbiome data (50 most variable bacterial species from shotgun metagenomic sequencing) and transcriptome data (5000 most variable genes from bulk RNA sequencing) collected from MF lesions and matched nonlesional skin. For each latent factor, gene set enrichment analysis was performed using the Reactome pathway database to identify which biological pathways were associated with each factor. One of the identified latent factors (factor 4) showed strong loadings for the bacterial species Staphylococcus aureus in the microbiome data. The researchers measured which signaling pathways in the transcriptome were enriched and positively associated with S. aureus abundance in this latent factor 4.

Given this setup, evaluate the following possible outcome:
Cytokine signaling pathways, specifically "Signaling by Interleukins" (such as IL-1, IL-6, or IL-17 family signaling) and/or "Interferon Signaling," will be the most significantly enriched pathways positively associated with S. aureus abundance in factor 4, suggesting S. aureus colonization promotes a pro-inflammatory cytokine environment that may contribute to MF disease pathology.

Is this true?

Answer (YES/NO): NO